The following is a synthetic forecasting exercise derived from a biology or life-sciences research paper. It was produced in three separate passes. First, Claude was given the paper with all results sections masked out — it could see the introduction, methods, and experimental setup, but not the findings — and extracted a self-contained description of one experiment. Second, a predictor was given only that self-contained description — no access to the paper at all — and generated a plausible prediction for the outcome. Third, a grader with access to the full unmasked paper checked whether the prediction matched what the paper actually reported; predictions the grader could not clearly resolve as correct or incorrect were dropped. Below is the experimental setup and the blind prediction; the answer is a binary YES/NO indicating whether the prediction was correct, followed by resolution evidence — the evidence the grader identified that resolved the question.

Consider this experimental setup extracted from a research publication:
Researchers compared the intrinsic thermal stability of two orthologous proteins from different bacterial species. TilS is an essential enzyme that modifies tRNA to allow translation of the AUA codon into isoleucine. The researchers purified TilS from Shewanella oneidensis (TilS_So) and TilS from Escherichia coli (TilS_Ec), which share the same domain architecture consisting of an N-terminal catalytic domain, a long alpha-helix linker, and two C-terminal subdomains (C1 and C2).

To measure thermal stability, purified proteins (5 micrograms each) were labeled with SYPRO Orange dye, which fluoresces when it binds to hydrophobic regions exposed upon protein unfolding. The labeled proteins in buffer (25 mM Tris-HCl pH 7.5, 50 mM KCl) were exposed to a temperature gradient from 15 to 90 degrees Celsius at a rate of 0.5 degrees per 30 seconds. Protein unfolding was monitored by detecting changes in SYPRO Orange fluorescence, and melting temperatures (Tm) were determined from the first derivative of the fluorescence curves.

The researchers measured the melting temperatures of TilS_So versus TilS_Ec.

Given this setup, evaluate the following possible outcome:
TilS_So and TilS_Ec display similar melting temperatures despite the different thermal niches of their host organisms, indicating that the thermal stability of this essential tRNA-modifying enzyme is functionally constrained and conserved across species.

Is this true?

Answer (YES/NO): NO